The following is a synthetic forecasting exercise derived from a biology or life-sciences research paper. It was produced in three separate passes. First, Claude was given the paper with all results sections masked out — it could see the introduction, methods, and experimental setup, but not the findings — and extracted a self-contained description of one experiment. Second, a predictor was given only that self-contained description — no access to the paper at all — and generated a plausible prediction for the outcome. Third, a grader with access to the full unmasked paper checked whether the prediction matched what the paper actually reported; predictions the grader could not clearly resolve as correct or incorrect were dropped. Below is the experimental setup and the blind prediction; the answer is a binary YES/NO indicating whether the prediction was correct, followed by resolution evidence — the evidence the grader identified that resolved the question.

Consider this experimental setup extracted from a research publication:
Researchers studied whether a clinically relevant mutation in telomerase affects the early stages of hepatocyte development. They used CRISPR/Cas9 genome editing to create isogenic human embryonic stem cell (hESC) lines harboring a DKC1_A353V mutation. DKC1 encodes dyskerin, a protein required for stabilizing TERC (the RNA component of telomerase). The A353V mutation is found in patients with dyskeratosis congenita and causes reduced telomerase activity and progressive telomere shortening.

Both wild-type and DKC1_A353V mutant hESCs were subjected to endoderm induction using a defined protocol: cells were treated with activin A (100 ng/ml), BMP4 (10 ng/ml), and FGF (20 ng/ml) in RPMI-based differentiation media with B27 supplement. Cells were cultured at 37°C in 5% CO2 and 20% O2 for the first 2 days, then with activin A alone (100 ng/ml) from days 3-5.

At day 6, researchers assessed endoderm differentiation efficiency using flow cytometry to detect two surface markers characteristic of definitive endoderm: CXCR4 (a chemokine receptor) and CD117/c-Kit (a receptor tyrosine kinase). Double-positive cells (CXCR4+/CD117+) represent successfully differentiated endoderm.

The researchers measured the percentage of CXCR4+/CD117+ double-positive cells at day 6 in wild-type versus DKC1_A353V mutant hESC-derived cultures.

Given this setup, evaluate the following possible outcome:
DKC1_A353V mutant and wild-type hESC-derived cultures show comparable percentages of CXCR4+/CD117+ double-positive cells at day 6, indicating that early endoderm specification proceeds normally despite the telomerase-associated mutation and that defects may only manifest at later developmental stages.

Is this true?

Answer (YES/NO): YES